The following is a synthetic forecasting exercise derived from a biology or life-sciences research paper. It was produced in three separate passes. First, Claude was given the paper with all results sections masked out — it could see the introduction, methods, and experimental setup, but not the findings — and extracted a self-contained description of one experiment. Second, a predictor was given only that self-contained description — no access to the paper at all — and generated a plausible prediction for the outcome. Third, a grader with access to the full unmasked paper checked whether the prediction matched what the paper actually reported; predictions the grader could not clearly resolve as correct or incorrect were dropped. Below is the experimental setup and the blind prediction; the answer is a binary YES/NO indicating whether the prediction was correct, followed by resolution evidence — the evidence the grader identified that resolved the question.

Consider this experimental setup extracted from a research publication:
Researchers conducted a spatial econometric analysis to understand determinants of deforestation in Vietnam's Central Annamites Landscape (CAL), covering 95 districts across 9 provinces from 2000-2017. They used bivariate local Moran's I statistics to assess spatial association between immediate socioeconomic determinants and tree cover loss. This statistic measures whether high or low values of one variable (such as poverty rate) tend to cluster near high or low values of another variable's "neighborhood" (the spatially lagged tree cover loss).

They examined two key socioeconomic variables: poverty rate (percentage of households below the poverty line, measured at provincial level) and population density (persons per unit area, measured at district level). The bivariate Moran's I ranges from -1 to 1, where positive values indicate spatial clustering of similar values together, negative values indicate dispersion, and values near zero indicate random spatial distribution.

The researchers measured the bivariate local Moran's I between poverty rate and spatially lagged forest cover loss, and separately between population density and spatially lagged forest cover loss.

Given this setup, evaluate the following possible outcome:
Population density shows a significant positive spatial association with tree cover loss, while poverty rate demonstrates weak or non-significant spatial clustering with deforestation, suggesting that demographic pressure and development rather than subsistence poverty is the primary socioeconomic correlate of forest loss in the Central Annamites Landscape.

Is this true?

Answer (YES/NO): NO